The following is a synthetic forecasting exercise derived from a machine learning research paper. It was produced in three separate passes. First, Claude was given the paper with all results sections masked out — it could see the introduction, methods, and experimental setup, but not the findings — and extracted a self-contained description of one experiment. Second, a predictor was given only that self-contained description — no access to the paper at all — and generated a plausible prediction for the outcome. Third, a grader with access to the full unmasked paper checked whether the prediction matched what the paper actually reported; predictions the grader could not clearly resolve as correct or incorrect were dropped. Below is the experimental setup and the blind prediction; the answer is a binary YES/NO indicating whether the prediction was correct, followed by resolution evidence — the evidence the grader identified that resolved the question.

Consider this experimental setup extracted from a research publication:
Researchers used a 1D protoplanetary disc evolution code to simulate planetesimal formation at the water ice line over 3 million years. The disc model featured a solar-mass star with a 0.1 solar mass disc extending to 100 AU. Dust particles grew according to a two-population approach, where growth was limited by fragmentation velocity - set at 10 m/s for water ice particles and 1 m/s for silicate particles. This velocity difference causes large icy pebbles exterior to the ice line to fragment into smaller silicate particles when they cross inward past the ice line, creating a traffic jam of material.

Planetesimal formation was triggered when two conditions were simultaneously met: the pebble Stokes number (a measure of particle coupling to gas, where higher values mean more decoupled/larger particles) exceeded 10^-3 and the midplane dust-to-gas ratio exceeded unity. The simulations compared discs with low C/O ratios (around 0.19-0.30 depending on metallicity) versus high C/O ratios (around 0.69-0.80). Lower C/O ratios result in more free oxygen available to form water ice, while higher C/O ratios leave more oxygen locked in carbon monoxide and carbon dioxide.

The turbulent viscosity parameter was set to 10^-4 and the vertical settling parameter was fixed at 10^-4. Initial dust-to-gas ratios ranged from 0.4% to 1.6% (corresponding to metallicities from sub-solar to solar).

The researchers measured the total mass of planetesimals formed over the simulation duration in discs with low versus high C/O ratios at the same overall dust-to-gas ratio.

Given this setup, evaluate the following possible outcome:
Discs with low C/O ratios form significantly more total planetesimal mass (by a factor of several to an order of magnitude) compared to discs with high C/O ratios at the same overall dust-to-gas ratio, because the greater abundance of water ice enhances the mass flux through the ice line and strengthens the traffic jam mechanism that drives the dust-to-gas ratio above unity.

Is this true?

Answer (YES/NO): YES